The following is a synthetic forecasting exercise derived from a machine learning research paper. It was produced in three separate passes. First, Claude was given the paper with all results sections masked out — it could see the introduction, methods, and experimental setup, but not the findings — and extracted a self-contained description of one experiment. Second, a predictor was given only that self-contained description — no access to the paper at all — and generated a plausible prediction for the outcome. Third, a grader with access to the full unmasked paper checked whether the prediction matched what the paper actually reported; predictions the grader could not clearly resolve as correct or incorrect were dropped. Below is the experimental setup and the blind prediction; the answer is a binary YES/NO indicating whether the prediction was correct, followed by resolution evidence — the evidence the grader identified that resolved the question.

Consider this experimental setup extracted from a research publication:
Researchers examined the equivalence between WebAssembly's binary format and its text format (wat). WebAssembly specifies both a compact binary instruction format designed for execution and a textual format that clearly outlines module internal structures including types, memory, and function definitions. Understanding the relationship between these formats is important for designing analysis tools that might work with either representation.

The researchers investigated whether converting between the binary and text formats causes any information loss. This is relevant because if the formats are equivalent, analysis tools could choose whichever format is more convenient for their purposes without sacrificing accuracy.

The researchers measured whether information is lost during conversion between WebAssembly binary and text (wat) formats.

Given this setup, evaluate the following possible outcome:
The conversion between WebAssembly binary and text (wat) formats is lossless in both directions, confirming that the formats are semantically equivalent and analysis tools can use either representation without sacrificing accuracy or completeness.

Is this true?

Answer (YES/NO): YES